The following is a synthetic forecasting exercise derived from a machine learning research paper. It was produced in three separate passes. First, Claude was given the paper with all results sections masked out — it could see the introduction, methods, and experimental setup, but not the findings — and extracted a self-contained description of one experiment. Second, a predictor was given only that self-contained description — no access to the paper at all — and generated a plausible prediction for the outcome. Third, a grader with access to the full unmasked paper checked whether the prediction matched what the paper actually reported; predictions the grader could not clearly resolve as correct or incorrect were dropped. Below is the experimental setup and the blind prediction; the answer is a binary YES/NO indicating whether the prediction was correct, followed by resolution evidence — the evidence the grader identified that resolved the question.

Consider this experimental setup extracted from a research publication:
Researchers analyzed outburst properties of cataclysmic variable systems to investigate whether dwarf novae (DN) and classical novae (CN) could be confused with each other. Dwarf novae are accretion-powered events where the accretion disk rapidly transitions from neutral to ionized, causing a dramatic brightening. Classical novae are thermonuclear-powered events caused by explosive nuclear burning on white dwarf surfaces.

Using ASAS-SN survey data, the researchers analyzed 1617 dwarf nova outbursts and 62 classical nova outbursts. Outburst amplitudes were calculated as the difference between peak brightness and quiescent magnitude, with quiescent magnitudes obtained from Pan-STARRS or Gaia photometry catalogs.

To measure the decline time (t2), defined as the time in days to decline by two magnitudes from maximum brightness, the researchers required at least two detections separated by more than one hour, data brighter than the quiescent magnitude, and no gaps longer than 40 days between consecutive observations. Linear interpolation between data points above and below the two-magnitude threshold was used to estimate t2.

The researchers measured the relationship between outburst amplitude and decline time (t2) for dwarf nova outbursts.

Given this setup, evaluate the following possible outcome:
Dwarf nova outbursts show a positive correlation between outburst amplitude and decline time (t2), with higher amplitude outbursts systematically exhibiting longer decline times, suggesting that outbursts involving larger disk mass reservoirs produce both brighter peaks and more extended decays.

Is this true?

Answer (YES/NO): YES